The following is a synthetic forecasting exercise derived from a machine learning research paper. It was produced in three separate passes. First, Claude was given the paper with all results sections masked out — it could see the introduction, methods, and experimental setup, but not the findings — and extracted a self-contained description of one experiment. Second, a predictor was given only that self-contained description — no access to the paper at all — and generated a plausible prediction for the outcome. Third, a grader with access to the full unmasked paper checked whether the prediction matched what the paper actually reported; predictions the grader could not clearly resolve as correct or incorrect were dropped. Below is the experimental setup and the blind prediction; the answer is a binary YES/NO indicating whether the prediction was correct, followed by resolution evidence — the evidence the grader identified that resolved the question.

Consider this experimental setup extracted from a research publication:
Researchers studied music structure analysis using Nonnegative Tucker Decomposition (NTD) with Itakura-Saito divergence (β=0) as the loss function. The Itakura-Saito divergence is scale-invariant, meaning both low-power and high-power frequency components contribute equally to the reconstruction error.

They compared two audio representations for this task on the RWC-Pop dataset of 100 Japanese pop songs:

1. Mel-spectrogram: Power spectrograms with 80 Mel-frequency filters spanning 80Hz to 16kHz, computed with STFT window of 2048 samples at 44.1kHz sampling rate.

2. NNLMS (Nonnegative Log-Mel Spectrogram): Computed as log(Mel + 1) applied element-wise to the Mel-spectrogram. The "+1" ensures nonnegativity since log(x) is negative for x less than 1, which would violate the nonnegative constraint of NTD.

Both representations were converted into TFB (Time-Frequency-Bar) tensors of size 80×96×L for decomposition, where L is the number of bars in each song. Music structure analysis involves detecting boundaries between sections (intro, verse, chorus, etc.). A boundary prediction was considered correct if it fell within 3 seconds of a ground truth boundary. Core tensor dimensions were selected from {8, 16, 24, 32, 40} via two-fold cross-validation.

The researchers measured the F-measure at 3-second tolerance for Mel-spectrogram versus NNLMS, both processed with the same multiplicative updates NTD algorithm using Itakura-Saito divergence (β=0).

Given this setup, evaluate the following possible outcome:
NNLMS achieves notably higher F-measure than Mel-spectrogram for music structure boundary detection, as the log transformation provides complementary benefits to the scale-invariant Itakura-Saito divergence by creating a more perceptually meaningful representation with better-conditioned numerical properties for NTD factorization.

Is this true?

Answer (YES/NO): YES